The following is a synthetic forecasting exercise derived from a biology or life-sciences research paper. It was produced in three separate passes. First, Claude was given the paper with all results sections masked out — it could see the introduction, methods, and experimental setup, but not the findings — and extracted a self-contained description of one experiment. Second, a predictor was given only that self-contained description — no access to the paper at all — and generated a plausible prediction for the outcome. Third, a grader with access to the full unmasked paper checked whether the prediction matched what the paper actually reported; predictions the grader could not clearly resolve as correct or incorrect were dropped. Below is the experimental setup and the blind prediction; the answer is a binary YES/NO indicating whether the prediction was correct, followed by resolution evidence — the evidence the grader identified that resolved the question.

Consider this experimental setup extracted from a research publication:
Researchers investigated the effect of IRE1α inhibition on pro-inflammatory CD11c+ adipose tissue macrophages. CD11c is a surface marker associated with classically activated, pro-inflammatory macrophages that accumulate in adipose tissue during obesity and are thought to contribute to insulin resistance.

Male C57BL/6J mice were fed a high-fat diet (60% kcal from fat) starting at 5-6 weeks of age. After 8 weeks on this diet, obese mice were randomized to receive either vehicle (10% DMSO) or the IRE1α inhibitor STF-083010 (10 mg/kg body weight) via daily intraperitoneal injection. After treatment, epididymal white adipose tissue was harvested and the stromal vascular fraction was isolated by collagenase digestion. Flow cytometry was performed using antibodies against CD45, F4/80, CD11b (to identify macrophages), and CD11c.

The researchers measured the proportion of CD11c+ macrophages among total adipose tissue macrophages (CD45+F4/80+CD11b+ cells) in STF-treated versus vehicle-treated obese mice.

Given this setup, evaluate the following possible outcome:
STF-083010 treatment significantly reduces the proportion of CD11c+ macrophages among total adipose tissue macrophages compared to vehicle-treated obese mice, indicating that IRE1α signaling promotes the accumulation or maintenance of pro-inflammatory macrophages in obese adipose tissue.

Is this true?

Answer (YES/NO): YES